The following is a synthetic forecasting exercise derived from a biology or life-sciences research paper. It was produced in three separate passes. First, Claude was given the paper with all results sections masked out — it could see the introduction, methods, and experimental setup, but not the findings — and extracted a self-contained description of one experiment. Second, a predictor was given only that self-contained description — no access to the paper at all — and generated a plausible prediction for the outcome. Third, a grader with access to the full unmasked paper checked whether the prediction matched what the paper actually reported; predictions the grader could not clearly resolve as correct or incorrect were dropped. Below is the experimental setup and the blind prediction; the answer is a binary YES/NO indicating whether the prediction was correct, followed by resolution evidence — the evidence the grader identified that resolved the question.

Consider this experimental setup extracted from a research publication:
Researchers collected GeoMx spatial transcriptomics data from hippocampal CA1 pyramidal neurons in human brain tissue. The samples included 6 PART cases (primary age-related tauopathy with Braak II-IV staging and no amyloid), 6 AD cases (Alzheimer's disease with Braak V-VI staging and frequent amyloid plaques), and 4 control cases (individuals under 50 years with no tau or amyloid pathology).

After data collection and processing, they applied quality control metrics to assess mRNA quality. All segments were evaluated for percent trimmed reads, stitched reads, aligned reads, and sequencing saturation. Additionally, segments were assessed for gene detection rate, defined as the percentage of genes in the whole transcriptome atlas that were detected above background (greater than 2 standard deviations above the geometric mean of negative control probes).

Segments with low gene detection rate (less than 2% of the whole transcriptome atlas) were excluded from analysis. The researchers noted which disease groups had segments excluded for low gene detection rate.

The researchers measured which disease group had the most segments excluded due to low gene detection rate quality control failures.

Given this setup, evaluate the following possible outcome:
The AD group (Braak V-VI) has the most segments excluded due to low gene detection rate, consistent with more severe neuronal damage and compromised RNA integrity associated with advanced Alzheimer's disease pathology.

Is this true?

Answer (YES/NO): YES